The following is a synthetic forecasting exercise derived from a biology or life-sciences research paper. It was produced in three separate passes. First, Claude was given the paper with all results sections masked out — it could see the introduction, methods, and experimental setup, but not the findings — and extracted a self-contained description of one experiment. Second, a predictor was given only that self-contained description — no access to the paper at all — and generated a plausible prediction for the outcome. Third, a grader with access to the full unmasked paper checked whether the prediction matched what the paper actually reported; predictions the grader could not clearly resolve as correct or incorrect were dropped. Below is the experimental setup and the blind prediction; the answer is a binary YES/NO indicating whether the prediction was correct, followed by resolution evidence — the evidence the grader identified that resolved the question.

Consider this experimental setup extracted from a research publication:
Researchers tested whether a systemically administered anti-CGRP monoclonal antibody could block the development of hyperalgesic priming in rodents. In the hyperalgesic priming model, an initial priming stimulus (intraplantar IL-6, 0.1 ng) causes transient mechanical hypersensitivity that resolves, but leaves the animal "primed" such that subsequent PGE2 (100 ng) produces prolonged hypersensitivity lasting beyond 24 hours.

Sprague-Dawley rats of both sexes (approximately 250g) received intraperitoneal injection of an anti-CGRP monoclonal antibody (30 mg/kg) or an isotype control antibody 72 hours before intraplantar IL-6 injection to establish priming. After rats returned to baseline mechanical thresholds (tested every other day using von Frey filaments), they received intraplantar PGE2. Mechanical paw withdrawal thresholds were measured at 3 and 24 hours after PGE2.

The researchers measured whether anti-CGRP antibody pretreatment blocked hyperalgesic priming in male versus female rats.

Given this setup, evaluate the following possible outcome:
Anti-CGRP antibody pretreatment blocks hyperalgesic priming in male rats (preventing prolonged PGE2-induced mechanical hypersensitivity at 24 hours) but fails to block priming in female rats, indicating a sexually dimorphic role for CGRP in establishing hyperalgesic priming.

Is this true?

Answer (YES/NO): NO